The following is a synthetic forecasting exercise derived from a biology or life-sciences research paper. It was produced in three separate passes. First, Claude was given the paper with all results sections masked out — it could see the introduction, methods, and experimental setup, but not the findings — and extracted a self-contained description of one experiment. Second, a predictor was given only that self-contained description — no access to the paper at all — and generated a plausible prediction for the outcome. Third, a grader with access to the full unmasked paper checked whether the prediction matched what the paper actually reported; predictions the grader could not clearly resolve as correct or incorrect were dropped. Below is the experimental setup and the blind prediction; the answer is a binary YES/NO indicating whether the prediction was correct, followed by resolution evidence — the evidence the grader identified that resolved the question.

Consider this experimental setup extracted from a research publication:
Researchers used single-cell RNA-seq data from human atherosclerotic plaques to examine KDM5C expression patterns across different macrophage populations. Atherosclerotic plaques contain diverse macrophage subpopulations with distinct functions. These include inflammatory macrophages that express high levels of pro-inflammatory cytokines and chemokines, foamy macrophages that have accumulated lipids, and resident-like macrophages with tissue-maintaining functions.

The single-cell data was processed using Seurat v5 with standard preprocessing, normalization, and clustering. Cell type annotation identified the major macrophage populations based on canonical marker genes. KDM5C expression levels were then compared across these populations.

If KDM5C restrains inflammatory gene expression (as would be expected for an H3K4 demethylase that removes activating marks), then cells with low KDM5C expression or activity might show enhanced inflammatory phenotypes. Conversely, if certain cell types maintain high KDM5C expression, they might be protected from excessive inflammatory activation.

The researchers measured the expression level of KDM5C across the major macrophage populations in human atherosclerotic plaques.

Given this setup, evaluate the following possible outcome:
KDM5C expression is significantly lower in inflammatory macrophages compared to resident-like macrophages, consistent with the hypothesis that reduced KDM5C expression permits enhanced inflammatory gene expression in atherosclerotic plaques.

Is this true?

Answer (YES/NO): NO